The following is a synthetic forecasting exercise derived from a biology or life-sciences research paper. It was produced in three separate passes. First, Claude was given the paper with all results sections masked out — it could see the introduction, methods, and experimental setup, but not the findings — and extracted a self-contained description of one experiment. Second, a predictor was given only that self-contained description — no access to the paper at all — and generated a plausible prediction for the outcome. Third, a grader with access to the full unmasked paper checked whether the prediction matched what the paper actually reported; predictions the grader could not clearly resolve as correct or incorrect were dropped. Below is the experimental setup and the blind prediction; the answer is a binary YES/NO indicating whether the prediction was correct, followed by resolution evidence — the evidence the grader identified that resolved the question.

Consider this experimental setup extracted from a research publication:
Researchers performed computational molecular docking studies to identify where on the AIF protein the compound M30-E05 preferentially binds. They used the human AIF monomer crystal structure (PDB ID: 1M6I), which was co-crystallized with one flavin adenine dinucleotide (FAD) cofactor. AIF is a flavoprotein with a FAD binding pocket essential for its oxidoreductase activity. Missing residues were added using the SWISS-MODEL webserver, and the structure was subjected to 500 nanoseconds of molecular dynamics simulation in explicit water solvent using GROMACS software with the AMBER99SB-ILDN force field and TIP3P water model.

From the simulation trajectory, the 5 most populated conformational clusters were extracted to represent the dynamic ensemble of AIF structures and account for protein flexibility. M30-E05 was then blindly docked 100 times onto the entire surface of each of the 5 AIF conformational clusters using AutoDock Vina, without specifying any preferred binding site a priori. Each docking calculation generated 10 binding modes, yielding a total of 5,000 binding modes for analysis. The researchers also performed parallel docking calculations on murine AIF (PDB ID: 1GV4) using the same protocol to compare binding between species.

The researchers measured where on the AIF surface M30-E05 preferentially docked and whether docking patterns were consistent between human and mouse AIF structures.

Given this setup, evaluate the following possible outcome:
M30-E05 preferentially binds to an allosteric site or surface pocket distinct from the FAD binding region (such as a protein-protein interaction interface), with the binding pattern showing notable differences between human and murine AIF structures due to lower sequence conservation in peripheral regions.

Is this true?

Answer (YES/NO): NO